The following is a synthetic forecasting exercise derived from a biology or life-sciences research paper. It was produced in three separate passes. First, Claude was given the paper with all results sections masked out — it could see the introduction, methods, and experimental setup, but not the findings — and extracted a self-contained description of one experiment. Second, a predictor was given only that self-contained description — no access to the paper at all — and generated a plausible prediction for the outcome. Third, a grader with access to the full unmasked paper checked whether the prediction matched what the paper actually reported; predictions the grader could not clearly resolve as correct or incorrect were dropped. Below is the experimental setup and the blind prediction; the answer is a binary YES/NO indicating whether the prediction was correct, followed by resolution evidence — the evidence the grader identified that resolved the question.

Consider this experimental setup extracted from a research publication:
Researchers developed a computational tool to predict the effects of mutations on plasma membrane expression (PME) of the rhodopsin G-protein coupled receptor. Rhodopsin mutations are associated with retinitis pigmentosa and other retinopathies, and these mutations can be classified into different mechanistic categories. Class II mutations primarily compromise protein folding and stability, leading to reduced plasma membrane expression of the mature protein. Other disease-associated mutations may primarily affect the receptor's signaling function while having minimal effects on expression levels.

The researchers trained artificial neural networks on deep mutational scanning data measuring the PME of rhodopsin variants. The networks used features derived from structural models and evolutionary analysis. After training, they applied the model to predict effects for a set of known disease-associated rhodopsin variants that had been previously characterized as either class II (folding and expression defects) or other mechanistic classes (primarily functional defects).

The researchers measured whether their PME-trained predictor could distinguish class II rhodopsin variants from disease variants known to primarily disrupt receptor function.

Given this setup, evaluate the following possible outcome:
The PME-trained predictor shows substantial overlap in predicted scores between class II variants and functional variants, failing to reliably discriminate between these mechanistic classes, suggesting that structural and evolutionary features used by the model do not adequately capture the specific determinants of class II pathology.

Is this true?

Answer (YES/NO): NO